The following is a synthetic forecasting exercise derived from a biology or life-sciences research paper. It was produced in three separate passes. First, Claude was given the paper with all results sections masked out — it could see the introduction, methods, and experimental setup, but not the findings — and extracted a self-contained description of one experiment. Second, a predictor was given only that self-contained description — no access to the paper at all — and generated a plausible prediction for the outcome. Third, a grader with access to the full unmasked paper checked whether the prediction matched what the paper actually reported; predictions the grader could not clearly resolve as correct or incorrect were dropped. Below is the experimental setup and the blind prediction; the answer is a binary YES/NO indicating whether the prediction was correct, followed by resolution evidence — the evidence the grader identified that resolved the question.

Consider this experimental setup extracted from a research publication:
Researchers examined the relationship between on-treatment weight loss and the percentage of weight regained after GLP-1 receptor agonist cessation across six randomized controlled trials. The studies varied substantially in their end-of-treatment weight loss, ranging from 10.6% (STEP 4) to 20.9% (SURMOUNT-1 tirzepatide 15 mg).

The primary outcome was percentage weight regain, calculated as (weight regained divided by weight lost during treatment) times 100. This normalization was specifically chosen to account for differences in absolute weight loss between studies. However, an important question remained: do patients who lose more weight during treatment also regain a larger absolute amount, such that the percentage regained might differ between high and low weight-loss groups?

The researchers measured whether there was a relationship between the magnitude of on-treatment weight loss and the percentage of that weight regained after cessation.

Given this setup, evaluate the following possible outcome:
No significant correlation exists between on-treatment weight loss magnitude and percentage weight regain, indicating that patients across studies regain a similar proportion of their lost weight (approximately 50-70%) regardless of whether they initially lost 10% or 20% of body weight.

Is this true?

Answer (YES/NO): YES